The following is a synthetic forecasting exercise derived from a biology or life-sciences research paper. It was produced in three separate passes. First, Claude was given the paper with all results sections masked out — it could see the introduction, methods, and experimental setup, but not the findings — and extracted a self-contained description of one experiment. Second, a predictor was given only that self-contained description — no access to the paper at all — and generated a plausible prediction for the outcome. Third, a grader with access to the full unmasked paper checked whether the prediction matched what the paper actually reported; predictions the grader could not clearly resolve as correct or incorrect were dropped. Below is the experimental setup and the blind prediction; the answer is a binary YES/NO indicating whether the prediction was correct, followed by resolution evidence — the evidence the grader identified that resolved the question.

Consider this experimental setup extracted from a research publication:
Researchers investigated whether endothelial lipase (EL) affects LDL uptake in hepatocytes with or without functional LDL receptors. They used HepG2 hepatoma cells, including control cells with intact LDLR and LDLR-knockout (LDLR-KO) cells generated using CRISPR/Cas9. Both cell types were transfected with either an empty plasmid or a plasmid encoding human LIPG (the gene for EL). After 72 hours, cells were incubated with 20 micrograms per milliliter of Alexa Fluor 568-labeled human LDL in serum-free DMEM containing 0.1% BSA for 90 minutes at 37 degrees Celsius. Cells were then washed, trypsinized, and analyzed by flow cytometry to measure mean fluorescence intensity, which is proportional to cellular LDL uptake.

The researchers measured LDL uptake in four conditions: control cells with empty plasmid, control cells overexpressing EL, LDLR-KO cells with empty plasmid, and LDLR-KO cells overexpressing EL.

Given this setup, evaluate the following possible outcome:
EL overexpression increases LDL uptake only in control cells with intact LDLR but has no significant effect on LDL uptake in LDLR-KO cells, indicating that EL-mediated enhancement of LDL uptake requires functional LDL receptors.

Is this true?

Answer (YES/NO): NO